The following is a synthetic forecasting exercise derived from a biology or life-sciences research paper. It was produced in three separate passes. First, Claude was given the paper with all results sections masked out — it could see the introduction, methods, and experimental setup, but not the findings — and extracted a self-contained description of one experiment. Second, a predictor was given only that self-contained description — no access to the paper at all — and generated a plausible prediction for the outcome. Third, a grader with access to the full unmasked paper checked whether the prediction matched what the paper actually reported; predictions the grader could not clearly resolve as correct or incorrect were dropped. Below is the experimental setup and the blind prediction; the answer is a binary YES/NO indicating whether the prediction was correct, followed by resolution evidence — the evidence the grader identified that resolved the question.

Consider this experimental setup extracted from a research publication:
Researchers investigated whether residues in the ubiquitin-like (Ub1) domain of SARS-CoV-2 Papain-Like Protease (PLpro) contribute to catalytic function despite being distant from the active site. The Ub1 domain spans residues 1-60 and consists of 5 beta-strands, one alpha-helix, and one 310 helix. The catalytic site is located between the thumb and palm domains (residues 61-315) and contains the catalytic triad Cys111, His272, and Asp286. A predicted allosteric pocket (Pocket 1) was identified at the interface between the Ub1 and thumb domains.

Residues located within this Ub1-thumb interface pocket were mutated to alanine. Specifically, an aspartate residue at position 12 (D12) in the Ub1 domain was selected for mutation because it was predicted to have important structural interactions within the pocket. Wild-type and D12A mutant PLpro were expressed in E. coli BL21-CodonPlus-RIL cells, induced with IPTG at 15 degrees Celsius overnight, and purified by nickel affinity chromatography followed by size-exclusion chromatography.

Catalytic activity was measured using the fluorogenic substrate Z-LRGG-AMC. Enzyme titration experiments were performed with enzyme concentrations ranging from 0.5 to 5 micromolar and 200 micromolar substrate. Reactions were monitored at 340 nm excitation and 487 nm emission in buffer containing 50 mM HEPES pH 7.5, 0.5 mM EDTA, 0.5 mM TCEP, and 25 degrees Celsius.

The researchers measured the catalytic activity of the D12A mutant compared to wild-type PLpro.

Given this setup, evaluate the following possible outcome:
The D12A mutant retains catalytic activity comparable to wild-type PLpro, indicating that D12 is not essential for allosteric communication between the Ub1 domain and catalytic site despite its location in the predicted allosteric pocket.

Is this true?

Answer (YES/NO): NO